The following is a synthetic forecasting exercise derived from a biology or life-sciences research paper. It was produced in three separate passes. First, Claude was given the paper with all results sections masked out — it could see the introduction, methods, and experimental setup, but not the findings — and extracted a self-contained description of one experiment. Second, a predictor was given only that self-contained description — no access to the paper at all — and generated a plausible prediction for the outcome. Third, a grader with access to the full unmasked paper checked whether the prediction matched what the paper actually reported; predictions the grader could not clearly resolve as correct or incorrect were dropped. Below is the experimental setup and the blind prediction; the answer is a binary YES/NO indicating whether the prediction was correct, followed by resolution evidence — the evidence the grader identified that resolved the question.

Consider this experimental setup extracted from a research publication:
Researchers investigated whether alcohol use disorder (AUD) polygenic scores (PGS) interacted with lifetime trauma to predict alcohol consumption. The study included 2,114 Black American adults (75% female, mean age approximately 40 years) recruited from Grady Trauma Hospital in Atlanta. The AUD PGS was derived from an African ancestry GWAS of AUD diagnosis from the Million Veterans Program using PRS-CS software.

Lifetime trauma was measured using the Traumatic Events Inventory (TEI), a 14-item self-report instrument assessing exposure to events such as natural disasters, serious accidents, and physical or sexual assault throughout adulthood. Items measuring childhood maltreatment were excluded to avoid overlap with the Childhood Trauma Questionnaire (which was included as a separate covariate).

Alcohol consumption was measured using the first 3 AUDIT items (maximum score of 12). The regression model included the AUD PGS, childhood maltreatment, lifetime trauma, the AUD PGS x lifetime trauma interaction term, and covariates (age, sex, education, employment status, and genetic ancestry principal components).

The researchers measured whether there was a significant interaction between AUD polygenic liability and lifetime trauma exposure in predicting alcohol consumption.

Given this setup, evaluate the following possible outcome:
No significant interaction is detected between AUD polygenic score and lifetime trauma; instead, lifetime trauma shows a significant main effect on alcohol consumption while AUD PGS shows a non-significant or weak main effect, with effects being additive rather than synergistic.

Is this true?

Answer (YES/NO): NO